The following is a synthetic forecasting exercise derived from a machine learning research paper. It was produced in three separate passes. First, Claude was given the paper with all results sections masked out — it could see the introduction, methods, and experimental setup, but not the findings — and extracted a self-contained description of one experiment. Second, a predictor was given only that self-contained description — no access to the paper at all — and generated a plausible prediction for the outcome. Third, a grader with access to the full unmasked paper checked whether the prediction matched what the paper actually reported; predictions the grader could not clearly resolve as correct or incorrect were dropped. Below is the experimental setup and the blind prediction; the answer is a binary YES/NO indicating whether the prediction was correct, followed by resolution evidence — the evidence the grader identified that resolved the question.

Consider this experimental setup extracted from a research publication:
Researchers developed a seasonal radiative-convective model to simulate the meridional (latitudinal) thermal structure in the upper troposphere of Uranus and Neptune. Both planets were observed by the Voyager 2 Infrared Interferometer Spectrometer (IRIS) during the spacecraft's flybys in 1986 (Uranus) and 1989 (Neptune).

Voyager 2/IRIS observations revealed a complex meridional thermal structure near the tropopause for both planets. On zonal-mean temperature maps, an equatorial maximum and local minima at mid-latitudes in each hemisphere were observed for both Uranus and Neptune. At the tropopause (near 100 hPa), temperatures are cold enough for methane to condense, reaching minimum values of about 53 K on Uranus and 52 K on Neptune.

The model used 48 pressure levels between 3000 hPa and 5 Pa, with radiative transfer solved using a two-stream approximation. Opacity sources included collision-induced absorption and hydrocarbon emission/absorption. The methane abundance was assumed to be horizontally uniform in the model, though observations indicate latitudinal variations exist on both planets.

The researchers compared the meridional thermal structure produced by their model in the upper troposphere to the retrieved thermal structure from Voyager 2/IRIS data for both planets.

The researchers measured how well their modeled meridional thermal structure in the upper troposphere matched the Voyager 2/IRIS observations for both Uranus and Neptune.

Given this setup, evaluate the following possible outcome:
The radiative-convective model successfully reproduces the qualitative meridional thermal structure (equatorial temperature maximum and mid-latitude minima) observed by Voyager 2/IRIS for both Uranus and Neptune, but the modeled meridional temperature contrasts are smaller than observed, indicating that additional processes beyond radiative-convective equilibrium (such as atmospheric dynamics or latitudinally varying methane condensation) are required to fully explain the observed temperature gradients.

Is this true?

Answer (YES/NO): NO